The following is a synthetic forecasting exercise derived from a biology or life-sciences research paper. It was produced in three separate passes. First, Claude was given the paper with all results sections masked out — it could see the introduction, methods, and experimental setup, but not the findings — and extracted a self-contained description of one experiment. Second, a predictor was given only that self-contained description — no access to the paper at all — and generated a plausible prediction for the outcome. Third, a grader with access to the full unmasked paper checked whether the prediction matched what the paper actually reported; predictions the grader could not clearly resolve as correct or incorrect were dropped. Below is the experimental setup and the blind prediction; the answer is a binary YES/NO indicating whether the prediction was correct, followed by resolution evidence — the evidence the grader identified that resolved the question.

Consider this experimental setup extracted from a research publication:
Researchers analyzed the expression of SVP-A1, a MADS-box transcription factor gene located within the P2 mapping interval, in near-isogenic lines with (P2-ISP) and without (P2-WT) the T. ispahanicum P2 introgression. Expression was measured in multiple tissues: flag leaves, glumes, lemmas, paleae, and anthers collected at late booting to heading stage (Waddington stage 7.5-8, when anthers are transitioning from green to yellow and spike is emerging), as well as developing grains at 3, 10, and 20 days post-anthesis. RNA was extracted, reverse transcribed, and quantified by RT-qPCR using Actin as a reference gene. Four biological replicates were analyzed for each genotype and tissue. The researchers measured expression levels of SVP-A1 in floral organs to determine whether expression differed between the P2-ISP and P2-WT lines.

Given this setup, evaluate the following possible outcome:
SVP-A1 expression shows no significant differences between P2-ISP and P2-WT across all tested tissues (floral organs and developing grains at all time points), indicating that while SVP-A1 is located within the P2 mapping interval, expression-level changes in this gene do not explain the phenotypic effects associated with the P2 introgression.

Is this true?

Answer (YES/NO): NO